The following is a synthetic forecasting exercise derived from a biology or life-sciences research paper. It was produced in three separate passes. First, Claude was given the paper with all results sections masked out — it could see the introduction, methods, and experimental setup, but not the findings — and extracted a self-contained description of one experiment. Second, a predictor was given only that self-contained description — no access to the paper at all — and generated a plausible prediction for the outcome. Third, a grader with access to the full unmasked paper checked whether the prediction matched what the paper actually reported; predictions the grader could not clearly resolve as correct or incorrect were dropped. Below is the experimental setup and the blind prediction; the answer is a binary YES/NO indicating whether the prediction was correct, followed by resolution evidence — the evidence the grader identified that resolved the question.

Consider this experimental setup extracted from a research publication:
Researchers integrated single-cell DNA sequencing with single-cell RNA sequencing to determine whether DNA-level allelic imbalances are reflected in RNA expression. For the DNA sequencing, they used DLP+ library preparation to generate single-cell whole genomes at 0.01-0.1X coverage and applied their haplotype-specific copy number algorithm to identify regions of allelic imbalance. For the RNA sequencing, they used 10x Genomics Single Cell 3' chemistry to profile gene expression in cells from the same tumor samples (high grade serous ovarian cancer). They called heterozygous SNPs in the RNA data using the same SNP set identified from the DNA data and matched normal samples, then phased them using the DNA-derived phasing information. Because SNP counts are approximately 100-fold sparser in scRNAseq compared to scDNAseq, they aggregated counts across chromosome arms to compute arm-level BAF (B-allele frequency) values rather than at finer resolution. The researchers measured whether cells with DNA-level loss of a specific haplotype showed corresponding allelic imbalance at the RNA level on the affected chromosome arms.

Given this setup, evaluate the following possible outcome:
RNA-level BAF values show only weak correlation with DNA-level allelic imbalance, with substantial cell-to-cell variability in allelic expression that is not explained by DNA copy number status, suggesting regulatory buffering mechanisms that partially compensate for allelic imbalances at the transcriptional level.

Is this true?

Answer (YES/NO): NO